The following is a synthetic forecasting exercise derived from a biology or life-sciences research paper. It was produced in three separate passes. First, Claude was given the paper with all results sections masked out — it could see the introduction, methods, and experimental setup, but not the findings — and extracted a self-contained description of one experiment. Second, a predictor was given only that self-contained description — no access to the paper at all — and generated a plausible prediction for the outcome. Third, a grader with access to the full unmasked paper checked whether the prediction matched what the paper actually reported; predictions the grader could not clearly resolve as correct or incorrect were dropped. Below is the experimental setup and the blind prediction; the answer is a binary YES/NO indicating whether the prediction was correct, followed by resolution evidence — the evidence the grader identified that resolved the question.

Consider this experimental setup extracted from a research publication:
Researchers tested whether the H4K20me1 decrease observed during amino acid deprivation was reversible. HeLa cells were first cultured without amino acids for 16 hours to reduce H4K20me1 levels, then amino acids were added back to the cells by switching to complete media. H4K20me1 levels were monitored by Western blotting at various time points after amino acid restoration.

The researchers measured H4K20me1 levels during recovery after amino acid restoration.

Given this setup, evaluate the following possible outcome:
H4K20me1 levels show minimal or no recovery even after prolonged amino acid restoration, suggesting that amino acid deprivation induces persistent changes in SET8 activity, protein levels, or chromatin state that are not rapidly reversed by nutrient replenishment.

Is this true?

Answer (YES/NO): NO